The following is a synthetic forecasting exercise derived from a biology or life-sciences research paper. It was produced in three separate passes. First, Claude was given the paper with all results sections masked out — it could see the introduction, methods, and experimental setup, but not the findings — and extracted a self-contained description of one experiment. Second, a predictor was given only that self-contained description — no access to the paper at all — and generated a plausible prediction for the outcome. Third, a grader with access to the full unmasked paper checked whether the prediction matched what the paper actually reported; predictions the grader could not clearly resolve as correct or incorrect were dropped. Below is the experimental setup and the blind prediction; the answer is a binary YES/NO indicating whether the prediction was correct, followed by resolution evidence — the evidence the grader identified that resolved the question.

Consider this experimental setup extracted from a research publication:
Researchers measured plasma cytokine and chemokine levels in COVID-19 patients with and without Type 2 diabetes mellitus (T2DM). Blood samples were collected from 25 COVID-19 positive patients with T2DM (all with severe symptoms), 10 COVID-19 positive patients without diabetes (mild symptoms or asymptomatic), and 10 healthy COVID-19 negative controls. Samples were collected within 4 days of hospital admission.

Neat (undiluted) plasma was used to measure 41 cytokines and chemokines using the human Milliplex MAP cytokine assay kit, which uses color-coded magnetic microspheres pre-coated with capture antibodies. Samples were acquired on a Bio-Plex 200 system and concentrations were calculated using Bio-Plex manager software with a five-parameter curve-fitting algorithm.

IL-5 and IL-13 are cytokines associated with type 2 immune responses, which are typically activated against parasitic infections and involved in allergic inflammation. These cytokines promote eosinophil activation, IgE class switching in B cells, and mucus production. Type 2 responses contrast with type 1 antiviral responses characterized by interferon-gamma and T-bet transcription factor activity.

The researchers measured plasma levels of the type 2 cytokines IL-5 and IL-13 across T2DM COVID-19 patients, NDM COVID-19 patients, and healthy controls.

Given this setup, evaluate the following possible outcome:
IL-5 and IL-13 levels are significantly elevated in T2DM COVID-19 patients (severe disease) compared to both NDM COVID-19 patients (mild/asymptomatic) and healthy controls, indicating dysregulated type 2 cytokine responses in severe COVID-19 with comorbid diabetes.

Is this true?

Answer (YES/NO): YES